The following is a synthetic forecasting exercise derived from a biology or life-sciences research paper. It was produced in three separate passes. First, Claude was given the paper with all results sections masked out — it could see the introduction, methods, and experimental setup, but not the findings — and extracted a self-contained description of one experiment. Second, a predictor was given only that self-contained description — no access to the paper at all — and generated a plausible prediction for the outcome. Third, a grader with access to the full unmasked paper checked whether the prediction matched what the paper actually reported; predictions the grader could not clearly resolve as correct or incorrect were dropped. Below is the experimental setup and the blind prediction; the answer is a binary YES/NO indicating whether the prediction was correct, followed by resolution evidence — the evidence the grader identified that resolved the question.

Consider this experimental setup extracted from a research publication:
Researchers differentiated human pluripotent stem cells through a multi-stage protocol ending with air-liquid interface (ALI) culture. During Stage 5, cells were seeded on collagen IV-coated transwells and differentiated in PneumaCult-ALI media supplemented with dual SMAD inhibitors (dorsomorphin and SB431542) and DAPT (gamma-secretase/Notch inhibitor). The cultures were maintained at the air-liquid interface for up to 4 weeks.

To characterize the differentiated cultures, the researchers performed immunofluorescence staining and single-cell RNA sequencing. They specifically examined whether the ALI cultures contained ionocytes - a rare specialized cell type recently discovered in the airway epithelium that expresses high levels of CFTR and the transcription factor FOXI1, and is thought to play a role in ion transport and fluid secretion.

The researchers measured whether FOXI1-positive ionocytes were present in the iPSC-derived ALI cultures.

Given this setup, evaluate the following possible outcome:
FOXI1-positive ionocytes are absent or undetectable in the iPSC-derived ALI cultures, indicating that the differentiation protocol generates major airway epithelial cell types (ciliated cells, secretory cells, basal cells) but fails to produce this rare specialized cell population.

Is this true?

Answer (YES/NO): YES